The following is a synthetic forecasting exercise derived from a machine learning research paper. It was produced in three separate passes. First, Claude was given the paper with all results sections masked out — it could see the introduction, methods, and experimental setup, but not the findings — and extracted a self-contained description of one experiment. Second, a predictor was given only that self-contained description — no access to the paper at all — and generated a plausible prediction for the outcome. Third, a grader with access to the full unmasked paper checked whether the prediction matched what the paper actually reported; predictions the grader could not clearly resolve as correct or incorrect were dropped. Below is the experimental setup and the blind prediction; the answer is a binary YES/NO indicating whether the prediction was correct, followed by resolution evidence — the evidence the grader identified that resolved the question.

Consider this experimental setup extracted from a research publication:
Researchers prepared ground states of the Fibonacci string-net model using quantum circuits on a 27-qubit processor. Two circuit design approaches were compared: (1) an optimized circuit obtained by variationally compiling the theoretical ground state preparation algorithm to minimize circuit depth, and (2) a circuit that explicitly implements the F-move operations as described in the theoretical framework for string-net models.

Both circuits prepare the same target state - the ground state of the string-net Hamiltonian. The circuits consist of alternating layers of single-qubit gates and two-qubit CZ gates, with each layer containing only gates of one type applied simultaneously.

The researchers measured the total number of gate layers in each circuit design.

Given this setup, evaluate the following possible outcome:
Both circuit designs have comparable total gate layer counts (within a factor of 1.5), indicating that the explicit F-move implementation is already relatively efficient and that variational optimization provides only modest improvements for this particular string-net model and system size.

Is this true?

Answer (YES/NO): NO